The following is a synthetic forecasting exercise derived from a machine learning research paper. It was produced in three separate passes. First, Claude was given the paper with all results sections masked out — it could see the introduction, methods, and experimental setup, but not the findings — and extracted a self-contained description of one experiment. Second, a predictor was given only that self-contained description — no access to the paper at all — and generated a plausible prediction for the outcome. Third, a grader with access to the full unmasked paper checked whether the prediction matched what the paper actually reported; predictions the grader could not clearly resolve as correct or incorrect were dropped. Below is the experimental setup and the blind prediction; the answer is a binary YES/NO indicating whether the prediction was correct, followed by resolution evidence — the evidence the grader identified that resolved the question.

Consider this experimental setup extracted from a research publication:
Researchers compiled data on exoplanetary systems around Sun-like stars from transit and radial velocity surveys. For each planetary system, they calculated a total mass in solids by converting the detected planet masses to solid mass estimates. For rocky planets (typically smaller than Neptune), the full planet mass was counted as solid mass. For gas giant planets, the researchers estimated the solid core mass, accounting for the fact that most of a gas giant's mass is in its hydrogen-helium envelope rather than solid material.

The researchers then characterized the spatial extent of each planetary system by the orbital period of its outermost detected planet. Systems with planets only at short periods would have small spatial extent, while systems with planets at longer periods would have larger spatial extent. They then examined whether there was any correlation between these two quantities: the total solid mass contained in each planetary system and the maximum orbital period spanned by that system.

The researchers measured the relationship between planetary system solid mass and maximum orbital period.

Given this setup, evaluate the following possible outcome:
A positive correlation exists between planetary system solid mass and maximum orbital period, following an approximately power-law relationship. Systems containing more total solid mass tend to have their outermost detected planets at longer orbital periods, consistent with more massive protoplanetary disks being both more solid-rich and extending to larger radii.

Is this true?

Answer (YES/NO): YES